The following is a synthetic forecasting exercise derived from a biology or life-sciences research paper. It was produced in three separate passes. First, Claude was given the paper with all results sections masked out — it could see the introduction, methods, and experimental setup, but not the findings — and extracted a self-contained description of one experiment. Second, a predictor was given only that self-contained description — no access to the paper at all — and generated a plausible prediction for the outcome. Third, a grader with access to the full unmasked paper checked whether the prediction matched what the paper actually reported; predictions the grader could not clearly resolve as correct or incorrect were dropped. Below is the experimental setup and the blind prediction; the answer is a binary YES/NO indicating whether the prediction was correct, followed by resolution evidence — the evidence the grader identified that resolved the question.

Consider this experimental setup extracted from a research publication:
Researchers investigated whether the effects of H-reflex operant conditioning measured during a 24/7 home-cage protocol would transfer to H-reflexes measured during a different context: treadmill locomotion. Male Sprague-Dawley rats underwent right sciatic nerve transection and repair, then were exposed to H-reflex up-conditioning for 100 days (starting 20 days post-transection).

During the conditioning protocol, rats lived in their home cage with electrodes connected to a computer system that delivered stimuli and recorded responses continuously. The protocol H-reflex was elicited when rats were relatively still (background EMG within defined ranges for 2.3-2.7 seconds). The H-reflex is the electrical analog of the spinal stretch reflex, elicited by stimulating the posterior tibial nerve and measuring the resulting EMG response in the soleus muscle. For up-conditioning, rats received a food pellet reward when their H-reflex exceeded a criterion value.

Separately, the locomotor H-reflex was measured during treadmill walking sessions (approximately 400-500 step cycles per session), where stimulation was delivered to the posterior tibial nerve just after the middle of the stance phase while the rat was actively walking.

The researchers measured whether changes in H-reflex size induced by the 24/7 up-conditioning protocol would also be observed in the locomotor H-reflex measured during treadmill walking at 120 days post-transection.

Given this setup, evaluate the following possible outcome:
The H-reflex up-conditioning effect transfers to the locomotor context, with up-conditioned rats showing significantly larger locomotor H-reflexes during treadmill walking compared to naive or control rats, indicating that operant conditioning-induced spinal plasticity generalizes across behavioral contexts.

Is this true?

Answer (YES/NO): YES